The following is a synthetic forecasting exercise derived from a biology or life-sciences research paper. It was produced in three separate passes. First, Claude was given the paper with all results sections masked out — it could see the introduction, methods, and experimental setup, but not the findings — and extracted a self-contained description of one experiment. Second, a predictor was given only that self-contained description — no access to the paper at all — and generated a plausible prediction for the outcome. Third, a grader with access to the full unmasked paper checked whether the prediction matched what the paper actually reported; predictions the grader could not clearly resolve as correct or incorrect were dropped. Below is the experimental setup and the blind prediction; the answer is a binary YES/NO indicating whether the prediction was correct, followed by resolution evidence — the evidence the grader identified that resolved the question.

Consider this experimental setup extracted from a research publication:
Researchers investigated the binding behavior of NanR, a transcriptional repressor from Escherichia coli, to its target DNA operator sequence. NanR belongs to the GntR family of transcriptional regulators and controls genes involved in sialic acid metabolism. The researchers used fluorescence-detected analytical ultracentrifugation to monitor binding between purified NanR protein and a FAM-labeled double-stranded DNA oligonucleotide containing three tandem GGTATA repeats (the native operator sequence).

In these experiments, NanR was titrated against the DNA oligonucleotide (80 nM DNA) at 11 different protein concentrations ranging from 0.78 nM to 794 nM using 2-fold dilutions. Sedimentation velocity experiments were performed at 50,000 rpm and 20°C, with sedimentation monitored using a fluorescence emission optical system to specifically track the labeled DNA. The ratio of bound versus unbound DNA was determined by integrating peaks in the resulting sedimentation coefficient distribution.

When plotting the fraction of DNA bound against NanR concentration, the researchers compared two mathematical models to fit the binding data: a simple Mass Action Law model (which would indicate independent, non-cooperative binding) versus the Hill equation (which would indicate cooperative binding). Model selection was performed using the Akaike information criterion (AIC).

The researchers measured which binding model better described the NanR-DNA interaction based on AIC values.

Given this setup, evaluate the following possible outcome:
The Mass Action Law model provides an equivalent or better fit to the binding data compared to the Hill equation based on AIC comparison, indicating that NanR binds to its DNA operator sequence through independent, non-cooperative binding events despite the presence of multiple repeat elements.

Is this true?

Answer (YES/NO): NO